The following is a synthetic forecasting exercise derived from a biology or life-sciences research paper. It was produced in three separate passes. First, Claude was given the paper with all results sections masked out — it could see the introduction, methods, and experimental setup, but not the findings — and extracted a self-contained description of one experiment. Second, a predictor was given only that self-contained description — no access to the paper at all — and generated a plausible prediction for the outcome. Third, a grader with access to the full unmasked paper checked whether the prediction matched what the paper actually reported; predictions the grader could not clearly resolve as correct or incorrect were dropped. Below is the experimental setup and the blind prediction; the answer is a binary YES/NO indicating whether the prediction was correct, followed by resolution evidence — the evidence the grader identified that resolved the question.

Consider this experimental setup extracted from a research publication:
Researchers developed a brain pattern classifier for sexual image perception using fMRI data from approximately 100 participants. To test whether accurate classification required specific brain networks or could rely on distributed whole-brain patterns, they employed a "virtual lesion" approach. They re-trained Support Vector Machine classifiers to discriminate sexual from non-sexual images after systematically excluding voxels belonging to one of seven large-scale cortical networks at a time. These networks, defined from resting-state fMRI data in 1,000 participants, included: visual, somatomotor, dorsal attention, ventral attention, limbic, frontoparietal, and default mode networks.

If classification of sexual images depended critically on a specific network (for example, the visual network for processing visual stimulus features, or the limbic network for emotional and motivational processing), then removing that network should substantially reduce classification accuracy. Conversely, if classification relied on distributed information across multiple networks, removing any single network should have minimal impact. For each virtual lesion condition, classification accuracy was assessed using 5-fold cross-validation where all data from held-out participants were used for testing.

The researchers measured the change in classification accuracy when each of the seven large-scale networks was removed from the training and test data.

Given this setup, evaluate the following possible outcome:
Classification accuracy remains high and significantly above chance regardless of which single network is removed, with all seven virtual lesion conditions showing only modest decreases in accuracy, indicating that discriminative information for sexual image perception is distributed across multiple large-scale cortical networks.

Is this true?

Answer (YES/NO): YES